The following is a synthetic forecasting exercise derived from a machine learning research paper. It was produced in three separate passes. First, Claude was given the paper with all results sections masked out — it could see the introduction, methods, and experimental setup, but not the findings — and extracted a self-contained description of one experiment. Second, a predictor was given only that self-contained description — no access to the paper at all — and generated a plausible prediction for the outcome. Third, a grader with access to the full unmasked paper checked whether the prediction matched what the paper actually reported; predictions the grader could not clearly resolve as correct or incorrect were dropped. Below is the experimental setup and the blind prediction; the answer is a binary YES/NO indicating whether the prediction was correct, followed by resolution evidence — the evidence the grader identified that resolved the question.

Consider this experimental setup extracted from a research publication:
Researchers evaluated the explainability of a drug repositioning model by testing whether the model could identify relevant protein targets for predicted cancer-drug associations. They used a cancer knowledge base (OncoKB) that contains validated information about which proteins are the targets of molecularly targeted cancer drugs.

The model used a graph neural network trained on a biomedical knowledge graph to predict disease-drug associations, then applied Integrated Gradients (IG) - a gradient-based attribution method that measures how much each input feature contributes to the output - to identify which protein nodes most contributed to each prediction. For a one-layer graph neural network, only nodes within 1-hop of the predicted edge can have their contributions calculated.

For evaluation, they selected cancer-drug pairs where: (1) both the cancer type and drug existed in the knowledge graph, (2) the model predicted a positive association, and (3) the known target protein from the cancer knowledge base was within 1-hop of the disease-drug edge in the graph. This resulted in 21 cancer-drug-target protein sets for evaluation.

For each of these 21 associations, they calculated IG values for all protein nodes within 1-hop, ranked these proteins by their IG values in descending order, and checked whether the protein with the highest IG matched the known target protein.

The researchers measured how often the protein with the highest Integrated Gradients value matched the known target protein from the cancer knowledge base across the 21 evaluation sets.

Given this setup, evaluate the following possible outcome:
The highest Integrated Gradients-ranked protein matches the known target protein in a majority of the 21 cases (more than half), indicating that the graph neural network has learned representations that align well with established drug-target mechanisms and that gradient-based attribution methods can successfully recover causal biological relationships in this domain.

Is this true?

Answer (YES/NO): YES